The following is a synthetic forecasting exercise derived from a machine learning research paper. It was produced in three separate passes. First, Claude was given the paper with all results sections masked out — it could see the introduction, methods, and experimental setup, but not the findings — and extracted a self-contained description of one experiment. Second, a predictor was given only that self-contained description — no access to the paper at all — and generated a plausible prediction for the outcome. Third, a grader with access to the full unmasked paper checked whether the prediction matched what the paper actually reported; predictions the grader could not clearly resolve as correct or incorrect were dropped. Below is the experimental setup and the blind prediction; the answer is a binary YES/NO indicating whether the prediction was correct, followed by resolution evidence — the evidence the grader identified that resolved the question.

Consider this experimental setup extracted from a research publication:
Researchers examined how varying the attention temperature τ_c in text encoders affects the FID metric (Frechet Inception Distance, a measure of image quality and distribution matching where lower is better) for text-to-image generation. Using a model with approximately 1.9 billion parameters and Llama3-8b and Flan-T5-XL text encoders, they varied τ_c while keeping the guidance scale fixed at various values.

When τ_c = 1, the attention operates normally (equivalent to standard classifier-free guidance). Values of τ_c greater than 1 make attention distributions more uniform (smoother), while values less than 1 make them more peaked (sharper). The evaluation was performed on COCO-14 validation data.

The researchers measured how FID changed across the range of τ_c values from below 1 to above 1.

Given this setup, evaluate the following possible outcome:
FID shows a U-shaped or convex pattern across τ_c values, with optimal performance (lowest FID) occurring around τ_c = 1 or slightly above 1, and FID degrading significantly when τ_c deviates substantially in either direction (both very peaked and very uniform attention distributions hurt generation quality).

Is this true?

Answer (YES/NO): NO